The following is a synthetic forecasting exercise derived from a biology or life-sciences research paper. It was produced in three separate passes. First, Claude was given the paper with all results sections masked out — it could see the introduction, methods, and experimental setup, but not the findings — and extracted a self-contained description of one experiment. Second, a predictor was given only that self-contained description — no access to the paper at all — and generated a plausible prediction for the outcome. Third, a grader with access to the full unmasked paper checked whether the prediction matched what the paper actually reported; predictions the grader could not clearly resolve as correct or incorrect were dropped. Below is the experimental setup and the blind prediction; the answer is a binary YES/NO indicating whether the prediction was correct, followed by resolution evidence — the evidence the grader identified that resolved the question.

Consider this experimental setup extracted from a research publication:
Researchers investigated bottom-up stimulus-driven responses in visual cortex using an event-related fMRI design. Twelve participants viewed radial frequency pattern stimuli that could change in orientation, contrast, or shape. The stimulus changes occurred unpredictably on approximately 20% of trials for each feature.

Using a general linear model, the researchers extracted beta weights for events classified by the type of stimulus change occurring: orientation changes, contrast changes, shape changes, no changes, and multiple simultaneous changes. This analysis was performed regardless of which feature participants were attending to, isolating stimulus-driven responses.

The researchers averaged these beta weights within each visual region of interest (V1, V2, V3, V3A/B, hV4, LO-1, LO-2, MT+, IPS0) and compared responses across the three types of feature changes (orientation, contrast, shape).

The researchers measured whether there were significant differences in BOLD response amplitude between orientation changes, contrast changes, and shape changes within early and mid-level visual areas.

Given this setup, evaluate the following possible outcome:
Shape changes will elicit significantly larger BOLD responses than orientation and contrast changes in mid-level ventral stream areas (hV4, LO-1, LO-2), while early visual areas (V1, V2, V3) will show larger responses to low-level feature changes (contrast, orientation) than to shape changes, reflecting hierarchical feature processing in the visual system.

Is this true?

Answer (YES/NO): NO